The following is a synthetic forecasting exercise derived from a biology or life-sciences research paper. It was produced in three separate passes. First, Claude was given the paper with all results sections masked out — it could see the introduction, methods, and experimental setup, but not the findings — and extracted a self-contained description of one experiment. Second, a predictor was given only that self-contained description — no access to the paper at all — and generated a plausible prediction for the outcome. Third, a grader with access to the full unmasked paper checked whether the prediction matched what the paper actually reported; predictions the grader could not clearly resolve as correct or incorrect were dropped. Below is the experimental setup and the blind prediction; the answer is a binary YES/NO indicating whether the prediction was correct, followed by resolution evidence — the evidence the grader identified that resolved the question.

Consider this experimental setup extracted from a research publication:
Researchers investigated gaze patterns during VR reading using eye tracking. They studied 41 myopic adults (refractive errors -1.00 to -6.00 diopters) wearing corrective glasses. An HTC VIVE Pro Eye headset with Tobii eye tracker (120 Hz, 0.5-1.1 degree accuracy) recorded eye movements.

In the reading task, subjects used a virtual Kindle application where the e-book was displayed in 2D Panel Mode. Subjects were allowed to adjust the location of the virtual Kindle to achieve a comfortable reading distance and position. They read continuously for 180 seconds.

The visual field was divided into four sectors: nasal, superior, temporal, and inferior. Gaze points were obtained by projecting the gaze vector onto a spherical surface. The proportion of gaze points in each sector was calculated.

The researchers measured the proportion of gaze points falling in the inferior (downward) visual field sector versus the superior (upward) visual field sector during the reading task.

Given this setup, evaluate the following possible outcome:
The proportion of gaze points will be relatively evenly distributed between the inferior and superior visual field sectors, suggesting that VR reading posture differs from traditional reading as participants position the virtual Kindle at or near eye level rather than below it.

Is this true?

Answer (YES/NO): NO